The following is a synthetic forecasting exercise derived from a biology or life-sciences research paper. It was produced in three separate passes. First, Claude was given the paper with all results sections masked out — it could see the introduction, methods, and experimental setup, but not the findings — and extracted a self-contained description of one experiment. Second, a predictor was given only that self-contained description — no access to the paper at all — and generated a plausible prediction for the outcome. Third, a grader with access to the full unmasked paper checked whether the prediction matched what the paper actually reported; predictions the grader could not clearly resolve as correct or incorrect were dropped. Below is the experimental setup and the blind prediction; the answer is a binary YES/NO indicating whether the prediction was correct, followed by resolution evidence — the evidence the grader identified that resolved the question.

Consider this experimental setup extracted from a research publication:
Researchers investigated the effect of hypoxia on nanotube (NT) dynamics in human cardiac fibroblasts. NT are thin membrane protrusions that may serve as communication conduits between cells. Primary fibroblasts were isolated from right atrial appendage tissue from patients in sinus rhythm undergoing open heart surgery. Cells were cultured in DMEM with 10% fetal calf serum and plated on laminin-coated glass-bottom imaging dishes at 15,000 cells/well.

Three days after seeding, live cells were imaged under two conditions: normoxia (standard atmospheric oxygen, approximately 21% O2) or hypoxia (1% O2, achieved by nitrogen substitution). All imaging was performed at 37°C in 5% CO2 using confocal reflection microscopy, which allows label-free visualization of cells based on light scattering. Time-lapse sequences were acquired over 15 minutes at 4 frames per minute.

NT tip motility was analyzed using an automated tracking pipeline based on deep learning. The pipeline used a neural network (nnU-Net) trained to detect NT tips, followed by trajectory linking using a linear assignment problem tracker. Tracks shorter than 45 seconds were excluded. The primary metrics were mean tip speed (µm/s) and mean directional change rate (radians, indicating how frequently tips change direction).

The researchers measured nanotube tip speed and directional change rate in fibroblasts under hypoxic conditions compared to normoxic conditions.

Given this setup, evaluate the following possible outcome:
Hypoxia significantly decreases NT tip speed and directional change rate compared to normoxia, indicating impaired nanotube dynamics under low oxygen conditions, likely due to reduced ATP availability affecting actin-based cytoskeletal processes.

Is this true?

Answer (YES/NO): NO